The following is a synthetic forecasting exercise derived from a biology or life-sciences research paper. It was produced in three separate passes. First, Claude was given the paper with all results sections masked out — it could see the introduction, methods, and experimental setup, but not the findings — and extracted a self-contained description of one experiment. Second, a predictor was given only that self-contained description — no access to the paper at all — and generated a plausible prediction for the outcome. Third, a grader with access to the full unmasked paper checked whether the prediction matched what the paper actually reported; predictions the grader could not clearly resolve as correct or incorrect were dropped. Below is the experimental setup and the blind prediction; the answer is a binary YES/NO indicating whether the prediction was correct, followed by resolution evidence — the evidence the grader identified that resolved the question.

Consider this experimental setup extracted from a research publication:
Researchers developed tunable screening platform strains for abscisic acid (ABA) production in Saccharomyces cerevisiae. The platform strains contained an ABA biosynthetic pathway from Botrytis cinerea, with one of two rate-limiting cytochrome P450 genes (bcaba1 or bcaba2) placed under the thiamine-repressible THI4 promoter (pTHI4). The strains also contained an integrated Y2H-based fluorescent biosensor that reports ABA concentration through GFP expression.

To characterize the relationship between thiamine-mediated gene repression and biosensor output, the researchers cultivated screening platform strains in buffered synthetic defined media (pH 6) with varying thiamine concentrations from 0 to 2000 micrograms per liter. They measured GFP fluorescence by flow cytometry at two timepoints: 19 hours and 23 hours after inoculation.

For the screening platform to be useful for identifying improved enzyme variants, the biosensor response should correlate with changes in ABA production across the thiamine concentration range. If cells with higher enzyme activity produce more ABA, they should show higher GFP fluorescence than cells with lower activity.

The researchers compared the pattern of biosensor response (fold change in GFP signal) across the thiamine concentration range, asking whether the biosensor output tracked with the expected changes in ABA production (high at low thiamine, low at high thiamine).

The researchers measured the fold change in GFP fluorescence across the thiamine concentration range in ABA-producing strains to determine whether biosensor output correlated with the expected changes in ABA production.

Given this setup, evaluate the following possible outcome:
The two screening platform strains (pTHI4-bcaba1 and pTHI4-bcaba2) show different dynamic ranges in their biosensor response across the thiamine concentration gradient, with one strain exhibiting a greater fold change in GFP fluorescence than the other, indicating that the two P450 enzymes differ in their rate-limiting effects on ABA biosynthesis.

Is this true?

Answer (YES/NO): NO